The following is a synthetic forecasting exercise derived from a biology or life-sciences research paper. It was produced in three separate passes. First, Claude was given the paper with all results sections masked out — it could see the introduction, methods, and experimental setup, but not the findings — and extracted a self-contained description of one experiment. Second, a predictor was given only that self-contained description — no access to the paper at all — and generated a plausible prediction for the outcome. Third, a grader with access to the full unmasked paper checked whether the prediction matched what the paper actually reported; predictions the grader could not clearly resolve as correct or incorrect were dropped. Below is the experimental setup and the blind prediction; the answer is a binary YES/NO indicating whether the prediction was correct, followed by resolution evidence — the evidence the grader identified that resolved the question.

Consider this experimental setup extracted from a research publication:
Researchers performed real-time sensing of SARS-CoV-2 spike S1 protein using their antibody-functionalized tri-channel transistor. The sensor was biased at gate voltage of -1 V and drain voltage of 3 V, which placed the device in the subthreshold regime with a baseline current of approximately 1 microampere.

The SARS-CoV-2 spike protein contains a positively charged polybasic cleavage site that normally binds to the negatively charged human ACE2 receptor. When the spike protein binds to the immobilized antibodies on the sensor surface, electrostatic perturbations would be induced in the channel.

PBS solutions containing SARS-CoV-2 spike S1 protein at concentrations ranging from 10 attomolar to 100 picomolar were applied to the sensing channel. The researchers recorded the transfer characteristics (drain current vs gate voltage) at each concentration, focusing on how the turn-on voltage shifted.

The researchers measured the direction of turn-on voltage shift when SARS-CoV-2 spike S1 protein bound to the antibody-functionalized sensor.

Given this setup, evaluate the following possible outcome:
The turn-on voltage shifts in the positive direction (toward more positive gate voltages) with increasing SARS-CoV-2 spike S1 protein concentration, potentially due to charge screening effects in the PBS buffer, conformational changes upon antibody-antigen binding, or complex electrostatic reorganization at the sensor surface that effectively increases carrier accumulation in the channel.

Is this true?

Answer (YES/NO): NO